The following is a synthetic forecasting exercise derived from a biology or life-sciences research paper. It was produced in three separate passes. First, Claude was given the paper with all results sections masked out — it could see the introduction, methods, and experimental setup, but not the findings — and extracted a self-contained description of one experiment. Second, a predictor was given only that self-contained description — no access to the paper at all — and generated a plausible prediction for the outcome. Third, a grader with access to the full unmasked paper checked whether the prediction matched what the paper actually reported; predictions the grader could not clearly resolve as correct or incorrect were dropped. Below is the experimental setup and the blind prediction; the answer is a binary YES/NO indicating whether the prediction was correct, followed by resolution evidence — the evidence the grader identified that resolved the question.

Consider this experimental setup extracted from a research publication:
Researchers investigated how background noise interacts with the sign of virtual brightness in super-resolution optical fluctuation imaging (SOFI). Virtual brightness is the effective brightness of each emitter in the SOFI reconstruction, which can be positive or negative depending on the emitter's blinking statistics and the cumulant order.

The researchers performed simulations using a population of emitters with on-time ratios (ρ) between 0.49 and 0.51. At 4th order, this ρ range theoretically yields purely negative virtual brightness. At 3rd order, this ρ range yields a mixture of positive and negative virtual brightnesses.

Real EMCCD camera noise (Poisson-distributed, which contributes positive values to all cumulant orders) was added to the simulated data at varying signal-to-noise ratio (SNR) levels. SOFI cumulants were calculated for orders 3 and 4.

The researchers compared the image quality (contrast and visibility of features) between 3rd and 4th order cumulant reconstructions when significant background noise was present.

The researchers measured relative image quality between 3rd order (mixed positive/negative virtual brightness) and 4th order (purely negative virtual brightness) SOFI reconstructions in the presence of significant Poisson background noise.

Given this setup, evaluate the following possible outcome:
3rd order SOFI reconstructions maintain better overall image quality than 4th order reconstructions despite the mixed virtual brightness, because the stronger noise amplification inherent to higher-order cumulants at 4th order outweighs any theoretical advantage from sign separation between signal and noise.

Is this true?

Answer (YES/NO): NO